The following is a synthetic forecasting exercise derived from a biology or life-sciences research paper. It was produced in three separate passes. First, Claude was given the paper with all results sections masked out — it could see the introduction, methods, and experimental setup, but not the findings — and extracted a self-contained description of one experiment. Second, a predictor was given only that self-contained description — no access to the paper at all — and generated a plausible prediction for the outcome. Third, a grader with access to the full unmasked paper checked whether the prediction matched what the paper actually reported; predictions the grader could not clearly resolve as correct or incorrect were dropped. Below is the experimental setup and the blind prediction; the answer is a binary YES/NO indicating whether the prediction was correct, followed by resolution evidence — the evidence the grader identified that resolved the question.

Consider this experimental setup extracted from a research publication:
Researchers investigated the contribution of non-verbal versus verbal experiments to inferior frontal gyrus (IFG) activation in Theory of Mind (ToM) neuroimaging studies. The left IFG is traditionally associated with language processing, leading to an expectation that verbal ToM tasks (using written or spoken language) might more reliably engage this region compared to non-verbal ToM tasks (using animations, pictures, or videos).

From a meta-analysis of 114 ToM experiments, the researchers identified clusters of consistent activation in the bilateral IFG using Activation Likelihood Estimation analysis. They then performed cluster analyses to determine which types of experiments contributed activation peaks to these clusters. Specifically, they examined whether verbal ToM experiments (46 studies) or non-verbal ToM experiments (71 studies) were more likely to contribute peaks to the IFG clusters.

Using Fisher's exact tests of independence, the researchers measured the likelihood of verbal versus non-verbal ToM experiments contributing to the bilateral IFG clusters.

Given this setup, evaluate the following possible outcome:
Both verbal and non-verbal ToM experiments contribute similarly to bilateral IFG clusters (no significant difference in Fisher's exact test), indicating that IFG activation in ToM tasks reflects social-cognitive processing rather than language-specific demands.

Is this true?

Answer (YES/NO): NO